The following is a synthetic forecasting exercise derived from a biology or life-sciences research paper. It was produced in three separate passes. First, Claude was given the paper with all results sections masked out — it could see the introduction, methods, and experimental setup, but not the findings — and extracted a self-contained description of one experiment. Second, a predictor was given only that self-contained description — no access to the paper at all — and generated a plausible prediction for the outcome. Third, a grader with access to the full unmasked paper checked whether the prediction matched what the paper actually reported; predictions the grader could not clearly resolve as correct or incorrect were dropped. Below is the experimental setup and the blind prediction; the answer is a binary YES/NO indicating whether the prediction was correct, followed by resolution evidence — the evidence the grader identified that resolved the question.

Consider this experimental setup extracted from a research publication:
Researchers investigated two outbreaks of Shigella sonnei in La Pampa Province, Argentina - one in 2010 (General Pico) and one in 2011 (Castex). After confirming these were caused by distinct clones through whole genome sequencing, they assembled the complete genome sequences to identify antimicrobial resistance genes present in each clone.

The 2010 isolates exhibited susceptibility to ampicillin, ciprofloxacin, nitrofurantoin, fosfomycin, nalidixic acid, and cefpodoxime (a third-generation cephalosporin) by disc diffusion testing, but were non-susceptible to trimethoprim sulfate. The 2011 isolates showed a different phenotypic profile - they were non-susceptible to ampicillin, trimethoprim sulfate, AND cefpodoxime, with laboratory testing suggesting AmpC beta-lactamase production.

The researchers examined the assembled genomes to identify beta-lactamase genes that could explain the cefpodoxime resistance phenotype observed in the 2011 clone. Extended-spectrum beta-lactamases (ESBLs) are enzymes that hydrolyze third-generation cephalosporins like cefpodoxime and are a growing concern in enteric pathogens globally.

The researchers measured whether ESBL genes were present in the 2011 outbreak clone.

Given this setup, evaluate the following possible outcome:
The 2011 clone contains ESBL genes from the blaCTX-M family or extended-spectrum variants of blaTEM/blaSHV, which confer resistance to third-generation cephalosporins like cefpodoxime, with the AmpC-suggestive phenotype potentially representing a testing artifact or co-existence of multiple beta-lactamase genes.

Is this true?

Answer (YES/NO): NO